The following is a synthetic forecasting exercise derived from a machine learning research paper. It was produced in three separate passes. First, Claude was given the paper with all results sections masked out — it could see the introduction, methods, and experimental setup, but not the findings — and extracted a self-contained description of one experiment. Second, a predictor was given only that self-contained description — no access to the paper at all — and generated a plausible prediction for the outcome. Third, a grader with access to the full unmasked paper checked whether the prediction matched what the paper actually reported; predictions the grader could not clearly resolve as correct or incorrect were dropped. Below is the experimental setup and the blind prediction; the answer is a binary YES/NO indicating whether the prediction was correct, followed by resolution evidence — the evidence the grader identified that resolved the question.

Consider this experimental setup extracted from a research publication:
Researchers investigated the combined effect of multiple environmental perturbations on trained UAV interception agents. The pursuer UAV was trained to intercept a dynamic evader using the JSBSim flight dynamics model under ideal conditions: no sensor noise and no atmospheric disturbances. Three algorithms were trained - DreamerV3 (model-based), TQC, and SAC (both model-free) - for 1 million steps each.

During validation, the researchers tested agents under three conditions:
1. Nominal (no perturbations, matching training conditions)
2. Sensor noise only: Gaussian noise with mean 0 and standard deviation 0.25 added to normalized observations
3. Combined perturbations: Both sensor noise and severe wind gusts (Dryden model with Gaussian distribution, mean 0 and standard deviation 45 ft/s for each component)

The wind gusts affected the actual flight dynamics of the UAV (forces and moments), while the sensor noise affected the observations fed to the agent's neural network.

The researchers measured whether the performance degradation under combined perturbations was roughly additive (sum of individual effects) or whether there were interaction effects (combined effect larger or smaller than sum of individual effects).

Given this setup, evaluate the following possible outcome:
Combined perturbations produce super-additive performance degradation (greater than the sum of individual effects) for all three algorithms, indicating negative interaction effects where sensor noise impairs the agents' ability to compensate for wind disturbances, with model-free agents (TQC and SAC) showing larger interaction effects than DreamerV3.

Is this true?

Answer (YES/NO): NO